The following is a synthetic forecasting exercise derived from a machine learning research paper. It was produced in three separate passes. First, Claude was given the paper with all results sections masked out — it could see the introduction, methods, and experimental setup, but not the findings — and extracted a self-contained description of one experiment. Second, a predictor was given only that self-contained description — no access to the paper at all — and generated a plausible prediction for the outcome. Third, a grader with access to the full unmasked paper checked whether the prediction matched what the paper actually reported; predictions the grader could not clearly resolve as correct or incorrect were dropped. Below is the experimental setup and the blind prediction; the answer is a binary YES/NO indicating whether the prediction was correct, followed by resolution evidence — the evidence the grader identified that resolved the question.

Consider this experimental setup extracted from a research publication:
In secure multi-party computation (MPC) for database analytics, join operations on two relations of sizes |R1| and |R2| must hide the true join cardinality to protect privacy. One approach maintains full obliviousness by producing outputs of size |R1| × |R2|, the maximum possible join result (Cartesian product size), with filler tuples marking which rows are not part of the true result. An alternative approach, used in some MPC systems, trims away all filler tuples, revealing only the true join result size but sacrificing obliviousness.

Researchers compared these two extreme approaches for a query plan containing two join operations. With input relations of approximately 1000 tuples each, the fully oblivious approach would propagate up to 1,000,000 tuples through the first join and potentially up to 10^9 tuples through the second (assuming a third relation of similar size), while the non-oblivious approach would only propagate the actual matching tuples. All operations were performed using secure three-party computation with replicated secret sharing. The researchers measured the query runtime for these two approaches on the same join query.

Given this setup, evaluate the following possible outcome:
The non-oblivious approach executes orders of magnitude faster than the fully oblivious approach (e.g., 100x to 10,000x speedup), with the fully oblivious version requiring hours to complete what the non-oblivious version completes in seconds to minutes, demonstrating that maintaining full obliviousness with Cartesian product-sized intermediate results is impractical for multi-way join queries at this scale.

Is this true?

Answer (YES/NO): NO